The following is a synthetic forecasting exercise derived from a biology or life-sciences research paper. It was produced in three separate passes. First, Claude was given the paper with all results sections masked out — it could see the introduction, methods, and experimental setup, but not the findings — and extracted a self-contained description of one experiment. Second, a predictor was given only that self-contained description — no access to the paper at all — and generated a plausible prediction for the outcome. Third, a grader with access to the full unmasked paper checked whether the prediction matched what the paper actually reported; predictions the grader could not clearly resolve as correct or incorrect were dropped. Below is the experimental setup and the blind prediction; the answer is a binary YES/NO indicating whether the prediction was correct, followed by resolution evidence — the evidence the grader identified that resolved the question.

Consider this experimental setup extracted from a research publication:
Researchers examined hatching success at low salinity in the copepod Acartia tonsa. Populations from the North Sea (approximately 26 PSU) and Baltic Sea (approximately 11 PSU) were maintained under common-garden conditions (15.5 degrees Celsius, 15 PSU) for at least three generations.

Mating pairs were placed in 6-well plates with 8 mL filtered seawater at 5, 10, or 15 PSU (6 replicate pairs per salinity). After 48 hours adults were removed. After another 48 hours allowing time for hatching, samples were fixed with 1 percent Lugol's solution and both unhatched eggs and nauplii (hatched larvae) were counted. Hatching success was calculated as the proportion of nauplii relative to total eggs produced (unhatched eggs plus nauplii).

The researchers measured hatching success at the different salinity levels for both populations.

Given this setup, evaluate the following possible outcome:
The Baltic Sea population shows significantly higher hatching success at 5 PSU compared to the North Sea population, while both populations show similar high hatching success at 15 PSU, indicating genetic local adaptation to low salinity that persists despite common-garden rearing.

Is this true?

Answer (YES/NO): NO